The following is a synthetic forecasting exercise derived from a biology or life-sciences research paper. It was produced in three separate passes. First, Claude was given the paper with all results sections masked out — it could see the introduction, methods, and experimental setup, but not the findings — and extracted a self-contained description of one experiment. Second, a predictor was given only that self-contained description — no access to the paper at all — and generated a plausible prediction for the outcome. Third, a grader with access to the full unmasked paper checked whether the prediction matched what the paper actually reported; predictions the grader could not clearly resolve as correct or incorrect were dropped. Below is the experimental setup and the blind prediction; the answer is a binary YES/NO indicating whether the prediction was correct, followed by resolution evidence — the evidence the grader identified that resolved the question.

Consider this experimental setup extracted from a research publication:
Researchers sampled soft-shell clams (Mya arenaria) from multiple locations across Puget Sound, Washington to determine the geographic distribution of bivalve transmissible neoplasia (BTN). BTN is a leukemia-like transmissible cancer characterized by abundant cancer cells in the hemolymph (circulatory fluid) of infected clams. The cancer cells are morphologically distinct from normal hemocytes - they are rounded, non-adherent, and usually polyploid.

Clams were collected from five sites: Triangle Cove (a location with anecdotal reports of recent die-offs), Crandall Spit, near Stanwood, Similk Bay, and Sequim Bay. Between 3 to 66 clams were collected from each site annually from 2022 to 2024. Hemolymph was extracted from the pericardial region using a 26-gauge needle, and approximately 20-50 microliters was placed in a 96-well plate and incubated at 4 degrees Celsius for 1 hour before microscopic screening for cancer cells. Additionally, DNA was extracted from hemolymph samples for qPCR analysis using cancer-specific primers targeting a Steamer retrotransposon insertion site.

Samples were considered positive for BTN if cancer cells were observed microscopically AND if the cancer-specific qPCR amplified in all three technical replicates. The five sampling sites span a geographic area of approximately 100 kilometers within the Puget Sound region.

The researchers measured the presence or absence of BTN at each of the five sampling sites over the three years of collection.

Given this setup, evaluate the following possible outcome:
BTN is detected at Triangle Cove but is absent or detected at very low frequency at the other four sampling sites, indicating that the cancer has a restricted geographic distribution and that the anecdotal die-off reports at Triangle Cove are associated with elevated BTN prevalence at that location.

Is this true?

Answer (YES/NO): NO